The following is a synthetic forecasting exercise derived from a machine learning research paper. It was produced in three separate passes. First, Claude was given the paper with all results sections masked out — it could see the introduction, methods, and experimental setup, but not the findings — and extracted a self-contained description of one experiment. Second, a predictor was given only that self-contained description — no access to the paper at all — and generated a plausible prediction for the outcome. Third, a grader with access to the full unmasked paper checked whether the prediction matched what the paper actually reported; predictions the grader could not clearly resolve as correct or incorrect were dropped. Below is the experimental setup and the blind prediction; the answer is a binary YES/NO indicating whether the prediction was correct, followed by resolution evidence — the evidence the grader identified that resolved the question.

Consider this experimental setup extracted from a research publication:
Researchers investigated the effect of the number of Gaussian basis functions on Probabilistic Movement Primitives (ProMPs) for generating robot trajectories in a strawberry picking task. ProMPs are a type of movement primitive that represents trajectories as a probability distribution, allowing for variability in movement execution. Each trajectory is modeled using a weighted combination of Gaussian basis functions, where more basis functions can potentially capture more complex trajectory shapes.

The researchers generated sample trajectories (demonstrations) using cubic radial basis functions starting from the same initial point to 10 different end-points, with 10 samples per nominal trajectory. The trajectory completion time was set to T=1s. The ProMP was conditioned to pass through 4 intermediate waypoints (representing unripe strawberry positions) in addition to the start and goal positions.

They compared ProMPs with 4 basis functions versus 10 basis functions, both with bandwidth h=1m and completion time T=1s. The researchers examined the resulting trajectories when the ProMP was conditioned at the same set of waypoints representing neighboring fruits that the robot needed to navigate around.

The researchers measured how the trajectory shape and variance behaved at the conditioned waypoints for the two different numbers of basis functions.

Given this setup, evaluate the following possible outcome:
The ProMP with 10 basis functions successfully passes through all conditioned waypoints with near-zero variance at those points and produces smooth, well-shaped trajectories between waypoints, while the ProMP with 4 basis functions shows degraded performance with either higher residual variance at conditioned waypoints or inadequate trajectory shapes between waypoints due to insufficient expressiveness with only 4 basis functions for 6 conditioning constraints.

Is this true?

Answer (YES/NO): NO